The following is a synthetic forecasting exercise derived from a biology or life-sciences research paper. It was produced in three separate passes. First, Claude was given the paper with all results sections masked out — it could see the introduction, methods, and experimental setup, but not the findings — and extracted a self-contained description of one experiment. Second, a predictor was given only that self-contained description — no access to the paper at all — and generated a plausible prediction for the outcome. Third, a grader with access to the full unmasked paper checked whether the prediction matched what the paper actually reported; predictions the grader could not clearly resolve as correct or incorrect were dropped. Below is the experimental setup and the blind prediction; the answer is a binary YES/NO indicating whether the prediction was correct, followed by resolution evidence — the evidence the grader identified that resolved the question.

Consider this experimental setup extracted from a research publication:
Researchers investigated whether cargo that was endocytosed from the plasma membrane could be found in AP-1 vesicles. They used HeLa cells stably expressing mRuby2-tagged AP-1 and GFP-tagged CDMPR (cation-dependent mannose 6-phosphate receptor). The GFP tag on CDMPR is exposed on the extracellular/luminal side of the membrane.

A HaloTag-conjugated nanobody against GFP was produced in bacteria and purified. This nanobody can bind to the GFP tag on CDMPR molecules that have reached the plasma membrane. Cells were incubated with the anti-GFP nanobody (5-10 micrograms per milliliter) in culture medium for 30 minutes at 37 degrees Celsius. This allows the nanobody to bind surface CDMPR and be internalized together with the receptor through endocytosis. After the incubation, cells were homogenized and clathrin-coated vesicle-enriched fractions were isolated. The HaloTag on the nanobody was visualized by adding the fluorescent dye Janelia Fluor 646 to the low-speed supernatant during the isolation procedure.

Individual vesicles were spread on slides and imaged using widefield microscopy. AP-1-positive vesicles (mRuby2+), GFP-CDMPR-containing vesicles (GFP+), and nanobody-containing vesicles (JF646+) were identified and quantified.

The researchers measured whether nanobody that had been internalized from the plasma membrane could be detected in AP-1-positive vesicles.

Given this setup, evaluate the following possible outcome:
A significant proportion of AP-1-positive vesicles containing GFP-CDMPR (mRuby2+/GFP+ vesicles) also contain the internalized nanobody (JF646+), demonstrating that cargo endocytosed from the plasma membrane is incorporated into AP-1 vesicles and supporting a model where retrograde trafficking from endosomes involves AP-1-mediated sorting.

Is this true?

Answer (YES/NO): YES